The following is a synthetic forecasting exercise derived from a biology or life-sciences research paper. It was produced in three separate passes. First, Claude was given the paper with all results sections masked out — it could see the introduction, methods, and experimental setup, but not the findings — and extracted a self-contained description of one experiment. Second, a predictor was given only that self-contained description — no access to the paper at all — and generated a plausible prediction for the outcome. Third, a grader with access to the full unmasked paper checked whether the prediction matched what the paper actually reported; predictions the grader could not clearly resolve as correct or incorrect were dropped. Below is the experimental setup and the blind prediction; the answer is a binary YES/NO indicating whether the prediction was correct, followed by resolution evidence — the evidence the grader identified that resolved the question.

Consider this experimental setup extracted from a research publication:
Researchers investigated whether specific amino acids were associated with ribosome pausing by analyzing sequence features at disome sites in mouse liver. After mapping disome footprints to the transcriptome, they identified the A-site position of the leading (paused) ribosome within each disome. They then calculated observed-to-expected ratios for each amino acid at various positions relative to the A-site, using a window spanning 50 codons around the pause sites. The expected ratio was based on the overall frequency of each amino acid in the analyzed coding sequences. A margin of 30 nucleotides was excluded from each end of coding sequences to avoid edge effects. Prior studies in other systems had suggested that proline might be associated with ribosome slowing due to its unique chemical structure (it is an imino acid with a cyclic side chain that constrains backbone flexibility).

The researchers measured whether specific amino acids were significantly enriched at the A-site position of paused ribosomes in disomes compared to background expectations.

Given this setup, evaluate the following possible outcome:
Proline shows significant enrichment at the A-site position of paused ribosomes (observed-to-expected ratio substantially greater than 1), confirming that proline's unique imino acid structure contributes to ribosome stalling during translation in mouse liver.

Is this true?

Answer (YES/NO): NO